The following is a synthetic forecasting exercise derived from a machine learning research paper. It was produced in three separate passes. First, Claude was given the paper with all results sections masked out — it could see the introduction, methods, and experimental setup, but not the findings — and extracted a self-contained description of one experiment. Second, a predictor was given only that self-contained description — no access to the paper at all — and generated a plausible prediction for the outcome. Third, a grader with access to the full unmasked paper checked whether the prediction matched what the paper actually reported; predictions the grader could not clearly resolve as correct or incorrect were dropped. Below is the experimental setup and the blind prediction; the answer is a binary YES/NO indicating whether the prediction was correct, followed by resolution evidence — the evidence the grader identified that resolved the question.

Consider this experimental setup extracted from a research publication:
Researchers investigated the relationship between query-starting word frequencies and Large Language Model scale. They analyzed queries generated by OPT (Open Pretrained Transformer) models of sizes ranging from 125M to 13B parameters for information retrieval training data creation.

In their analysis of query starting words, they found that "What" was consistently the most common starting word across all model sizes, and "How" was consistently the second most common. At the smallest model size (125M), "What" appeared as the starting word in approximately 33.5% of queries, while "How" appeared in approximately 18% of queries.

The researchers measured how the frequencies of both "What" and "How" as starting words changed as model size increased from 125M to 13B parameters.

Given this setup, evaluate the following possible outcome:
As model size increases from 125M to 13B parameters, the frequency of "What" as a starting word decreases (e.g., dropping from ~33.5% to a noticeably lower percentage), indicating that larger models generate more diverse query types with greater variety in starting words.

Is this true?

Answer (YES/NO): NO